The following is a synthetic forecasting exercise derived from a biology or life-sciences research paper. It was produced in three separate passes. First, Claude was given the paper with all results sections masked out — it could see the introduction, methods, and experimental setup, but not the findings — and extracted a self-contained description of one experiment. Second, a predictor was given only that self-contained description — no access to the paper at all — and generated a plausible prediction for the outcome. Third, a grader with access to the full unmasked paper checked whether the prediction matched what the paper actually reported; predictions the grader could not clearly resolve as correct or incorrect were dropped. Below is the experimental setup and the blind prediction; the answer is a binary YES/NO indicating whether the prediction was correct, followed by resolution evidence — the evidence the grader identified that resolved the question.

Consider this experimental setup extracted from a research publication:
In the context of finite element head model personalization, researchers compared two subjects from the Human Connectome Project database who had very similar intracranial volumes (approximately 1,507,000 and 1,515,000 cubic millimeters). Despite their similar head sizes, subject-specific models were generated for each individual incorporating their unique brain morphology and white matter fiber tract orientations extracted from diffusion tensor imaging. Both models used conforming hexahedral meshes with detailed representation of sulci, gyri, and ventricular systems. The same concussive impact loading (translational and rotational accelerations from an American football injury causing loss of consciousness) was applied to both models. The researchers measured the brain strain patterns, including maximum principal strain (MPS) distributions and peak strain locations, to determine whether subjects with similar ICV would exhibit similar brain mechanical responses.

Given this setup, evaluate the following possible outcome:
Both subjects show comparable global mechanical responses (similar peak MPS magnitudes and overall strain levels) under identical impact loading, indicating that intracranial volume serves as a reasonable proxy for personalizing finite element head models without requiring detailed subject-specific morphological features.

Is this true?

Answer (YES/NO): NO